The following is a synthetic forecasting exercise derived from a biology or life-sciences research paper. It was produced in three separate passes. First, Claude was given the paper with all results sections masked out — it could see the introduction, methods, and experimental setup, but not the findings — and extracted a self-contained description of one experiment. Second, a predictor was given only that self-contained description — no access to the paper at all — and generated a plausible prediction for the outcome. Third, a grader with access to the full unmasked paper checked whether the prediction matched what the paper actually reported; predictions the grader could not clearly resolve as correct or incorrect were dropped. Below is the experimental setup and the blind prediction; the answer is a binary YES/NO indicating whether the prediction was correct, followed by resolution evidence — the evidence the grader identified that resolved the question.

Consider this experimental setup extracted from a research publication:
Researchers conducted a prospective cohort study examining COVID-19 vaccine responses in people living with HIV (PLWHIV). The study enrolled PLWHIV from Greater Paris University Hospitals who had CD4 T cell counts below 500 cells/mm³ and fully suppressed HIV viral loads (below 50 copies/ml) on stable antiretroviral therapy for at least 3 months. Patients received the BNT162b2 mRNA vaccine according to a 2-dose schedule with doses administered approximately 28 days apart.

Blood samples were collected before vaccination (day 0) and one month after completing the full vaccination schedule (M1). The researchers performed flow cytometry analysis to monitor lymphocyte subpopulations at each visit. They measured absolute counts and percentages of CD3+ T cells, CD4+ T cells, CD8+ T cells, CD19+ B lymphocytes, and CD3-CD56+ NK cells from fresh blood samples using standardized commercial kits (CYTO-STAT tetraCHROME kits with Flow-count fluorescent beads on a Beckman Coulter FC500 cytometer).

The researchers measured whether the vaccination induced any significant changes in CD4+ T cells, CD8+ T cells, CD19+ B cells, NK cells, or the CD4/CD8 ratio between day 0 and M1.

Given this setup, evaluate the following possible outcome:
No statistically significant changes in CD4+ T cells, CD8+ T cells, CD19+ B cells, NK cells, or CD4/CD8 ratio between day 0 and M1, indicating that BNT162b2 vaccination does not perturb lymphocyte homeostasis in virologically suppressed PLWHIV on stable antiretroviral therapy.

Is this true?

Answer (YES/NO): NO